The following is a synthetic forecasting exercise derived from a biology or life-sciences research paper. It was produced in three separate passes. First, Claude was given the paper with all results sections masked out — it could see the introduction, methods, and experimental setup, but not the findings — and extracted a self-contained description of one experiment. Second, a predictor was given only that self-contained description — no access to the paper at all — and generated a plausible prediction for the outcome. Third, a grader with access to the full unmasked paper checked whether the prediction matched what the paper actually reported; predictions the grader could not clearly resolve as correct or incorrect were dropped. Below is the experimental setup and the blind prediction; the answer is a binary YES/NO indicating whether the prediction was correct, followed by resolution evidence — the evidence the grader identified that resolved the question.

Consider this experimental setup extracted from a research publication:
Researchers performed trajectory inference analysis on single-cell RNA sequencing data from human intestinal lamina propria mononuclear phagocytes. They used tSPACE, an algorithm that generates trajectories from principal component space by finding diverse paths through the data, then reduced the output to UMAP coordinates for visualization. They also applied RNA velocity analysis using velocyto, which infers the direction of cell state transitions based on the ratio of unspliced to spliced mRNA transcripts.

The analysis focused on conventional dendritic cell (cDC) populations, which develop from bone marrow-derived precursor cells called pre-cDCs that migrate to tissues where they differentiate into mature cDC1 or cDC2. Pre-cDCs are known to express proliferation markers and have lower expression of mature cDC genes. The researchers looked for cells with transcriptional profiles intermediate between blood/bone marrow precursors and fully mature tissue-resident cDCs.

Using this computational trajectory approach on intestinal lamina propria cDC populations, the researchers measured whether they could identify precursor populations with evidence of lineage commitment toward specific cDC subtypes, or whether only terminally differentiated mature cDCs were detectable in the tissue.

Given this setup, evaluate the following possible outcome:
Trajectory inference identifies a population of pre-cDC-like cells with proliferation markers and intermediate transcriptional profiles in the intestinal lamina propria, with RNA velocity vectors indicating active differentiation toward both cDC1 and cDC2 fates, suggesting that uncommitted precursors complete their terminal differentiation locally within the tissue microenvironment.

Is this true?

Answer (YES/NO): NO